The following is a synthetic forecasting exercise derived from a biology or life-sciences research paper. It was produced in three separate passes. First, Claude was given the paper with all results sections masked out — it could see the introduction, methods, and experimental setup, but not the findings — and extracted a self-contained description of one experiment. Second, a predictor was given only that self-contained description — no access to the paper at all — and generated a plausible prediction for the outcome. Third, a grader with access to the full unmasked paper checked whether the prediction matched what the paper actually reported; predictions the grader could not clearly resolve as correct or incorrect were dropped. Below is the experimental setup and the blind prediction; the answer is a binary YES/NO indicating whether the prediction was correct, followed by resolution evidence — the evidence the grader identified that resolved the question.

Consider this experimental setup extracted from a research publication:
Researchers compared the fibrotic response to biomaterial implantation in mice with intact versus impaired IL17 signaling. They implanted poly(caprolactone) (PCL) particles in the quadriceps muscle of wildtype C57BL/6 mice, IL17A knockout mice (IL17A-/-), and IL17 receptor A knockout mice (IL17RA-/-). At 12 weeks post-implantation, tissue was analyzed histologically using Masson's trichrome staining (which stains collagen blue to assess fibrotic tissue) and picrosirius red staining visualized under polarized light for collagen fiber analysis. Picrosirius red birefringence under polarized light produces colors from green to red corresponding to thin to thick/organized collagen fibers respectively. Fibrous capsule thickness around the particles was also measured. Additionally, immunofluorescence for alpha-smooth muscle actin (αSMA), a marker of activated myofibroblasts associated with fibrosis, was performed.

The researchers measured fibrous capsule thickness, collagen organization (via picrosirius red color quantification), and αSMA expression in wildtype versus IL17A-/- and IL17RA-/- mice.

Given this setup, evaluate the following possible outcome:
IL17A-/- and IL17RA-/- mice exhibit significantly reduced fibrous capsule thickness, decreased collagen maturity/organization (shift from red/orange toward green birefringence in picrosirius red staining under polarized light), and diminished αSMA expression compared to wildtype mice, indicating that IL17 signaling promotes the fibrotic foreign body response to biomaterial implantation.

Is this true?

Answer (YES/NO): YES